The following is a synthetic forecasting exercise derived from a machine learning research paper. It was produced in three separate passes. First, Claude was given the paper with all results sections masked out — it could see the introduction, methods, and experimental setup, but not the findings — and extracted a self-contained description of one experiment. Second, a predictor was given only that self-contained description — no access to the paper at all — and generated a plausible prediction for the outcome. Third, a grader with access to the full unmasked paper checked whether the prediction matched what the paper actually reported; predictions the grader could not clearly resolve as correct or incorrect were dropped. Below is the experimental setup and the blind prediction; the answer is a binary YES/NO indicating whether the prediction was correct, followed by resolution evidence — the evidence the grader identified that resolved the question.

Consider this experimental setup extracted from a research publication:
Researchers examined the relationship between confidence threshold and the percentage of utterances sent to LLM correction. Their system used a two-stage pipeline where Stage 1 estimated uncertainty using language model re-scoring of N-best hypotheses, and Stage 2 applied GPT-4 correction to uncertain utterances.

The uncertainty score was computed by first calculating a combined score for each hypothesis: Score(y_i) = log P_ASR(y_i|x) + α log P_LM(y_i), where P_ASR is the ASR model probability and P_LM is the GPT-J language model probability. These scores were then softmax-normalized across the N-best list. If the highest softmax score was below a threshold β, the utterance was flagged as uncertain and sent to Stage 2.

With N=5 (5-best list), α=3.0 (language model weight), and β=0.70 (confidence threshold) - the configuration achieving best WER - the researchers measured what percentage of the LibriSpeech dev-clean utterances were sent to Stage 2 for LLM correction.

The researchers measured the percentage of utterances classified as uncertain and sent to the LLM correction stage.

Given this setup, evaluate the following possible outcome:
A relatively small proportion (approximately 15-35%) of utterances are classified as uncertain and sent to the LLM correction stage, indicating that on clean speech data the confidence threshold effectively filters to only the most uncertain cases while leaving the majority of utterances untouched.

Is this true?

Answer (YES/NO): YES